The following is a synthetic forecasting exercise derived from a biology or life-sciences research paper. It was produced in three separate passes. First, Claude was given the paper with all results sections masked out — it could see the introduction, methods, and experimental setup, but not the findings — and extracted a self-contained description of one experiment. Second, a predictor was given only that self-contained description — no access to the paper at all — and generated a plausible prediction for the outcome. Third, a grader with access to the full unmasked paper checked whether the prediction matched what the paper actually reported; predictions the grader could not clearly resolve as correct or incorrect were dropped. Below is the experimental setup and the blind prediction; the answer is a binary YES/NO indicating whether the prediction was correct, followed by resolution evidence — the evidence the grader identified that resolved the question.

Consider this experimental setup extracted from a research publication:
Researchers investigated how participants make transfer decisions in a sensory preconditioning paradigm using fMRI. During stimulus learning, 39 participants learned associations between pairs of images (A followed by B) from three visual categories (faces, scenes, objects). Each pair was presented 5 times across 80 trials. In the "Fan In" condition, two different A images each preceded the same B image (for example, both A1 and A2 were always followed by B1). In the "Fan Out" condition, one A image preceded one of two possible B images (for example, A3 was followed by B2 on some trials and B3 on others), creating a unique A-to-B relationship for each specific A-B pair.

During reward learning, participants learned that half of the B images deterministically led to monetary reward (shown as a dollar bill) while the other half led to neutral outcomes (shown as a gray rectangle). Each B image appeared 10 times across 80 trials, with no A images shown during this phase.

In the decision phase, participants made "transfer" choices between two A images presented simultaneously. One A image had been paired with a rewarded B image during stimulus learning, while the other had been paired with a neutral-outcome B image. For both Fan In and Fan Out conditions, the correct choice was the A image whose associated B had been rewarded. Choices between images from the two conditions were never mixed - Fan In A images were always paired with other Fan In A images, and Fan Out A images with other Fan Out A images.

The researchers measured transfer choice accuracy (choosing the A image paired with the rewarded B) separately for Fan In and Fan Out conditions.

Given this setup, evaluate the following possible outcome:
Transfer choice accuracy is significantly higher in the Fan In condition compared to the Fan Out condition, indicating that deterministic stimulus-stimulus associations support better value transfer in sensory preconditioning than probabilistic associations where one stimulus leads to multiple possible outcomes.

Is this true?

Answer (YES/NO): NO